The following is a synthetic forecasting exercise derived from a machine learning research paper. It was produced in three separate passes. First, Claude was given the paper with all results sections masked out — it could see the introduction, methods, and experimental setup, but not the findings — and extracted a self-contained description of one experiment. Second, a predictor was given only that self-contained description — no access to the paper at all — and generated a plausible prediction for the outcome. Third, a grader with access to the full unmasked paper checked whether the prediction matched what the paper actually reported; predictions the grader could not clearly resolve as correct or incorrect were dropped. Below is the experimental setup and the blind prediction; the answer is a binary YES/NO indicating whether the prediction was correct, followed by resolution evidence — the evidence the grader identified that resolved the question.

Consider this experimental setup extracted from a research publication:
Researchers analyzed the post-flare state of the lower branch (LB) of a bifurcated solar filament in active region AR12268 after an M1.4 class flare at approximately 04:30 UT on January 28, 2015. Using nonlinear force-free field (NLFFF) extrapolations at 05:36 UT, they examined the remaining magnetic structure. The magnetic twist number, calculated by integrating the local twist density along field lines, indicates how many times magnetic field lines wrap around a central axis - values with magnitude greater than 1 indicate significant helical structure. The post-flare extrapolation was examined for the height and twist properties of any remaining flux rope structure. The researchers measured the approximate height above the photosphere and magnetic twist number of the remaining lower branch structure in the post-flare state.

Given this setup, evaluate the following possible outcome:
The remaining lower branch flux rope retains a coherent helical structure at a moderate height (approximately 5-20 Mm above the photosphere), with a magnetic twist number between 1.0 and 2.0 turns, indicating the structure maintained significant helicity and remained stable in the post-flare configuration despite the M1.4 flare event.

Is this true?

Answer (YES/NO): YES